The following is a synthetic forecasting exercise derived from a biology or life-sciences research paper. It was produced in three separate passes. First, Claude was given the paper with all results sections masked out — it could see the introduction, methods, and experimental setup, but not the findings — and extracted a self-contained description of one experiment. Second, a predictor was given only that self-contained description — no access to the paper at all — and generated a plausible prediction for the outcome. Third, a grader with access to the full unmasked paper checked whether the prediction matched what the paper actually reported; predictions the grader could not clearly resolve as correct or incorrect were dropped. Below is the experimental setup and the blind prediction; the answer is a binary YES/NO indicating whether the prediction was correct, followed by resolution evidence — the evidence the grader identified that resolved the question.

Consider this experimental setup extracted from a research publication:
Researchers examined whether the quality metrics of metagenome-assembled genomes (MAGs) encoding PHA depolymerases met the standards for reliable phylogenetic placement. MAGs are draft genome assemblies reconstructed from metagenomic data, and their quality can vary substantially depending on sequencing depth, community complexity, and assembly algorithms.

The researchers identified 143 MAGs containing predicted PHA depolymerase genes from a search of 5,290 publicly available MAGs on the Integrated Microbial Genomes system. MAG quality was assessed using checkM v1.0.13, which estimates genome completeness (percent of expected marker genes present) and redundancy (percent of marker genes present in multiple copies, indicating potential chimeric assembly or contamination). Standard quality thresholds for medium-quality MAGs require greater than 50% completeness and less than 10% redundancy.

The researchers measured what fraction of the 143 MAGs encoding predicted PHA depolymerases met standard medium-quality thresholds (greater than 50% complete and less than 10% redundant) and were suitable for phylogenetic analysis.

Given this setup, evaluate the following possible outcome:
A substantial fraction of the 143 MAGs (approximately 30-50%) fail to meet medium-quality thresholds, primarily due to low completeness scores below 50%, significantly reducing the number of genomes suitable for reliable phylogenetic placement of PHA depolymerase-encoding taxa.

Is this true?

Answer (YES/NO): NO